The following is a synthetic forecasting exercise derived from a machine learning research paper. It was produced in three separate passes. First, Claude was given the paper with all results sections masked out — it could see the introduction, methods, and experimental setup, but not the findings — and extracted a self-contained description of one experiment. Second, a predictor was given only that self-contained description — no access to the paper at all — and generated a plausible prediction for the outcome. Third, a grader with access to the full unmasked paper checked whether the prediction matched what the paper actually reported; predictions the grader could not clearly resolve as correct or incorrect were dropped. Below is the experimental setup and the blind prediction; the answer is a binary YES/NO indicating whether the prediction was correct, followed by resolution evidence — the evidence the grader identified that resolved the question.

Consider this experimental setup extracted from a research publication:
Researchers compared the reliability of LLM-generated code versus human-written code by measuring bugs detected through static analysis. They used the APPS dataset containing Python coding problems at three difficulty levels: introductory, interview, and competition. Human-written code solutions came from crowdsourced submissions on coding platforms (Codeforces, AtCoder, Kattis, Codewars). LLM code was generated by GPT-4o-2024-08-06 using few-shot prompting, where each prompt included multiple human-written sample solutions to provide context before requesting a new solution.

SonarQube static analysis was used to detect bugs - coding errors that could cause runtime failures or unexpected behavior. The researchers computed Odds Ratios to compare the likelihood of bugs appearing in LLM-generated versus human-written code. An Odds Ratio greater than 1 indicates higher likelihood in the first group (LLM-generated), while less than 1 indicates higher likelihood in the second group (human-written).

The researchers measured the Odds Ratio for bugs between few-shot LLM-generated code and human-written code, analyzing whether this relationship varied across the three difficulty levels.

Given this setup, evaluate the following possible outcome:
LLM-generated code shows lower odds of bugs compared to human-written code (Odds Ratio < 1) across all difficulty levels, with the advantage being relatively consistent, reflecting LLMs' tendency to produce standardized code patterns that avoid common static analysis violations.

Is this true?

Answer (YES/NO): YES